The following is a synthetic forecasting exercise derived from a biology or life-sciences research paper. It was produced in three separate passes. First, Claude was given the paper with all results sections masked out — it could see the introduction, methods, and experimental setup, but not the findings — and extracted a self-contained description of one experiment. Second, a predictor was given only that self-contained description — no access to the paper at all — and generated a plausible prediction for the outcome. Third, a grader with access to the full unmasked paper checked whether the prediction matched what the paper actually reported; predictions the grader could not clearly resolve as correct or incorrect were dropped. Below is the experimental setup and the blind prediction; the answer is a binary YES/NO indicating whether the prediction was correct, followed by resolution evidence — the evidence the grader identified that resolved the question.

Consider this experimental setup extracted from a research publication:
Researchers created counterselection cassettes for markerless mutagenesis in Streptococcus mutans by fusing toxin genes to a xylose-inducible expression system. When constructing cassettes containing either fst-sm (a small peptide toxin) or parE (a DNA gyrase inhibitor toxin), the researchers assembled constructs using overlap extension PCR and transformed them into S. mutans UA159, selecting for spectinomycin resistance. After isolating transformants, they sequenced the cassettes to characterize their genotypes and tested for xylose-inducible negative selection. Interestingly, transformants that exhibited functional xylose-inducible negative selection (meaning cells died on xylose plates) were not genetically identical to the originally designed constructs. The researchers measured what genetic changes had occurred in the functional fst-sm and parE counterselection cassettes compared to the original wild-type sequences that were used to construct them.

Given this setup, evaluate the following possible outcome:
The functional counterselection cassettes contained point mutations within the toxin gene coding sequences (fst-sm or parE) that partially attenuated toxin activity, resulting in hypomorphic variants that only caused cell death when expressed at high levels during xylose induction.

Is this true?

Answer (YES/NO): NO